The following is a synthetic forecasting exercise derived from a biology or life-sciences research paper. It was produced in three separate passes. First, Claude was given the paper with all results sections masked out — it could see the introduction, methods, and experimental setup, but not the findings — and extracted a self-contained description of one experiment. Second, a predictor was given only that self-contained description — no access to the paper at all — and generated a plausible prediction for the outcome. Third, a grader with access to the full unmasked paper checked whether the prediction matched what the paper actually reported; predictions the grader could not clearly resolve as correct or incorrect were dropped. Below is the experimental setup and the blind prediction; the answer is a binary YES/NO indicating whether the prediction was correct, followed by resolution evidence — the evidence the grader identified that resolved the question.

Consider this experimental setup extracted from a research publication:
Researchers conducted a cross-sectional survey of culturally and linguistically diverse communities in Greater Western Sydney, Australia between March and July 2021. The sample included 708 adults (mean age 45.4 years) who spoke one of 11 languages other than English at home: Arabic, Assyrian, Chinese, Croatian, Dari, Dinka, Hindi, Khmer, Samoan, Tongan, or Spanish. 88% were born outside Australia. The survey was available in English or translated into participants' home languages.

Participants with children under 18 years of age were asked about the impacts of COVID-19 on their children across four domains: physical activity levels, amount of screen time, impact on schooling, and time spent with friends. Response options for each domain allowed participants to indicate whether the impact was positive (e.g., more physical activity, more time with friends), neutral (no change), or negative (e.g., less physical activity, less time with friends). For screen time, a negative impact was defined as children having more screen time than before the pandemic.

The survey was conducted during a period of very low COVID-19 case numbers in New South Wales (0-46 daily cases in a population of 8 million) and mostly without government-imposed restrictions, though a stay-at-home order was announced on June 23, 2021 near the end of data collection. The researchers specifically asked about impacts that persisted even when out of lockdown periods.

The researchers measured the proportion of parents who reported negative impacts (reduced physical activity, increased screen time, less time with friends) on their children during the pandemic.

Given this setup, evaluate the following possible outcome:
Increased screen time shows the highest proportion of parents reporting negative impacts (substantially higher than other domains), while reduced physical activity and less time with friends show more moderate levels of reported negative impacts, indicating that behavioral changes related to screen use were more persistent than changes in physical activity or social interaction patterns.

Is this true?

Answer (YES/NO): NO